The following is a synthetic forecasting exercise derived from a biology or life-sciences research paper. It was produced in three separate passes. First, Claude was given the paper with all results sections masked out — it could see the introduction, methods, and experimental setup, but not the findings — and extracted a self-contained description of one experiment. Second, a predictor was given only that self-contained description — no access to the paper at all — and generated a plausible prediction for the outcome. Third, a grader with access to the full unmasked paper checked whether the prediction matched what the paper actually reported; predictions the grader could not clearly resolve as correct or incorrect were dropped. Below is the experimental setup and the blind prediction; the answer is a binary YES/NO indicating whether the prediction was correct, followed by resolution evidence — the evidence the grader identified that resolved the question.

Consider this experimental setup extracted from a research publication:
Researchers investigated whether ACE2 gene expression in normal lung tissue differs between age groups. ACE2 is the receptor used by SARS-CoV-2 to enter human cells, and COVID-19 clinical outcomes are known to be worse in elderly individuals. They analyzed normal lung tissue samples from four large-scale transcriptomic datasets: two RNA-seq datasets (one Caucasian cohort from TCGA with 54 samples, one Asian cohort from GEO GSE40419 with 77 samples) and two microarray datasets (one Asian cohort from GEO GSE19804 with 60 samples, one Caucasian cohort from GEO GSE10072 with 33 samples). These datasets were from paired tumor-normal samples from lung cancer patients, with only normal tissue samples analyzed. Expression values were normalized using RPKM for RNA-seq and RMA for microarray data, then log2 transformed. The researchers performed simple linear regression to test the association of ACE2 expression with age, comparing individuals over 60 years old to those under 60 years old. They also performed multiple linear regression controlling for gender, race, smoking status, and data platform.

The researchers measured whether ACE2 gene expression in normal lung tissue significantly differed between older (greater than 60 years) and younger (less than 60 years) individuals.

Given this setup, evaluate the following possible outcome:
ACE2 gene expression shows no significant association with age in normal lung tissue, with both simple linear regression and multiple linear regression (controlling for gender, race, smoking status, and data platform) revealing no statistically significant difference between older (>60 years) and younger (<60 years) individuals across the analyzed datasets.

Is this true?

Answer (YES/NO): YES